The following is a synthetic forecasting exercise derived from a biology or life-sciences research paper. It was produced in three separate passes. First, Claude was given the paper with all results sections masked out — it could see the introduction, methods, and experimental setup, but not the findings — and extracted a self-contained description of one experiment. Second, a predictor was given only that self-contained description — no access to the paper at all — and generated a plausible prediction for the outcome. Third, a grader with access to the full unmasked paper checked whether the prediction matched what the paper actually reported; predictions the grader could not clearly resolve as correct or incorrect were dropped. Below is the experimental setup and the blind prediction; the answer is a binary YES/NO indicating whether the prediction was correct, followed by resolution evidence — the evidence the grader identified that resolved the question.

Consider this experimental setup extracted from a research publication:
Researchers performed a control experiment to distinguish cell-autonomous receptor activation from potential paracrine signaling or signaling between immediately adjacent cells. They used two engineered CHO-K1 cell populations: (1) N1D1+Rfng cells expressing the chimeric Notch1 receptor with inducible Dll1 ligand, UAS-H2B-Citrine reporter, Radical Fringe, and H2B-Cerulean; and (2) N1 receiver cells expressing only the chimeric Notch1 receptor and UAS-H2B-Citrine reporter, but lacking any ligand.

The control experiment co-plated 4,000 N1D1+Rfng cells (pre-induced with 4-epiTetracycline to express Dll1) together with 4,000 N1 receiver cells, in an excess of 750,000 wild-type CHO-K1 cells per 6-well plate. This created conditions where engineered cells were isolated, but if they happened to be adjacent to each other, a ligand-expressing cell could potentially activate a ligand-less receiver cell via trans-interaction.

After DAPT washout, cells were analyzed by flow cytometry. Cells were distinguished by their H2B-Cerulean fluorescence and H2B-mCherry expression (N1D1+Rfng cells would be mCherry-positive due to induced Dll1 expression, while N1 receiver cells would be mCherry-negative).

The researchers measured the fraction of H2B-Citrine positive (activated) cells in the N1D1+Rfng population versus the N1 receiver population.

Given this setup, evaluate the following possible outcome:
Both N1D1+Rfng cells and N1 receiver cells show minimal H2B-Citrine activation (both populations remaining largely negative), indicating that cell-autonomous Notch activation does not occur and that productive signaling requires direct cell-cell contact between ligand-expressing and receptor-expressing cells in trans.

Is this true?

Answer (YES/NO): NO